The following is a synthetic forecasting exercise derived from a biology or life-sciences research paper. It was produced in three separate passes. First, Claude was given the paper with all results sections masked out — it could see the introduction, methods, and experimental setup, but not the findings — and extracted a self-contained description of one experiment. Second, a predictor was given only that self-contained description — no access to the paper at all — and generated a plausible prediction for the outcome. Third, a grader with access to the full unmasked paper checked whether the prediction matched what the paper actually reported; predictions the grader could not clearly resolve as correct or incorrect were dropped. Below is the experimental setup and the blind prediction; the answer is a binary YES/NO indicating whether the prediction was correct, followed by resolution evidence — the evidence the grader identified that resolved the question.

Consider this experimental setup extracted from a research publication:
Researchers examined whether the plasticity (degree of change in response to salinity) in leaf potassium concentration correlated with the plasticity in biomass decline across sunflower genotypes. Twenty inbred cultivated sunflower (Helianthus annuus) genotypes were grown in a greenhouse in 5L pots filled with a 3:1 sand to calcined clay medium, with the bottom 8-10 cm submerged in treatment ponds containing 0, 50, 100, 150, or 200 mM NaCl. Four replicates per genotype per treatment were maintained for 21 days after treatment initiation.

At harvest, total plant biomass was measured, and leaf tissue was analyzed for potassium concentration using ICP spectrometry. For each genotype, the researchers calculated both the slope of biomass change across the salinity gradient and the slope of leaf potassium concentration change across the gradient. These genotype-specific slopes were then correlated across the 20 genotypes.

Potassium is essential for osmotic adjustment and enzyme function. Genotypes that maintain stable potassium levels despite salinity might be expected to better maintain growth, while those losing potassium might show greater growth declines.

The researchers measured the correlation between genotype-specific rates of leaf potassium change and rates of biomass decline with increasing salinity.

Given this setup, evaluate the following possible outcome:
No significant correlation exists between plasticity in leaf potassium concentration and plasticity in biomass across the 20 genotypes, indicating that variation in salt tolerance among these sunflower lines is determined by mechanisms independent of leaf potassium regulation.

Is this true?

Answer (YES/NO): NO